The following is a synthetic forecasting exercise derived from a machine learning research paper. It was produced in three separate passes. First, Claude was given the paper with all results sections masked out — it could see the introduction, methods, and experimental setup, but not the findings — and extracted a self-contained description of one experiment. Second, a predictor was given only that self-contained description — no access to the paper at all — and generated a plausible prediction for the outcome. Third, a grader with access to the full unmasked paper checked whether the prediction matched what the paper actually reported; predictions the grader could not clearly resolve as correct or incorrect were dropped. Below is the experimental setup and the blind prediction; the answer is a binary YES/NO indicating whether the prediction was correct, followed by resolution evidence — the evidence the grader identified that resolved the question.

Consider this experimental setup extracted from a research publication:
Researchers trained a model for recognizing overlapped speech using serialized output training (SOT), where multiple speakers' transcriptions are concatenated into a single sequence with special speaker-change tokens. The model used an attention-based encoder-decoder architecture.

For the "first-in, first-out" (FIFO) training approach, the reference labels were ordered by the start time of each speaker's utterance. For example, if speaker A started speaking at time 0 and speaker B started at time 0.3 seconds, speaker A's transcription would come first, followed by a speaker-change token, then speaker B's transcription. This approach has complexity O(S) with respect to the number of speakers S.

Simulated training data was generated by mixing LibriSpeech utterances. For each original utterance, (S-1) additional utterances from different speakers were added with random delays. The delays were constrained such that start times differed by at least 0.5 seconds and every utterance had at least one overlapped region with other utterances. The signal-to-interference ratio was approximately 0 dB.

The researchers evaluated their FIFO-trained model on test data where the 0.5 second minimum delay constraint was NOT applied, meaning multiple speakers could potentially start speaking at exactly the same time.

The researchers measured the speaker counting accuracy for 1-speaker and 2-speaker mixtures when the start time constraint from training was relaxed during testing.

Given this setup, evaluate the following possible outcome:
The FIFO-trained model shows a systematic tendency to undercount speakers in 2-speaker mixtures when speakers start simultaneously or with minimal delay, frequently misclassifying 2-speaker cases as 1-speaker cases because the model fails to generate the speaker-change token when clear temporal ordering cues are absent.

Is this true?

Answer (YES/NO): NO